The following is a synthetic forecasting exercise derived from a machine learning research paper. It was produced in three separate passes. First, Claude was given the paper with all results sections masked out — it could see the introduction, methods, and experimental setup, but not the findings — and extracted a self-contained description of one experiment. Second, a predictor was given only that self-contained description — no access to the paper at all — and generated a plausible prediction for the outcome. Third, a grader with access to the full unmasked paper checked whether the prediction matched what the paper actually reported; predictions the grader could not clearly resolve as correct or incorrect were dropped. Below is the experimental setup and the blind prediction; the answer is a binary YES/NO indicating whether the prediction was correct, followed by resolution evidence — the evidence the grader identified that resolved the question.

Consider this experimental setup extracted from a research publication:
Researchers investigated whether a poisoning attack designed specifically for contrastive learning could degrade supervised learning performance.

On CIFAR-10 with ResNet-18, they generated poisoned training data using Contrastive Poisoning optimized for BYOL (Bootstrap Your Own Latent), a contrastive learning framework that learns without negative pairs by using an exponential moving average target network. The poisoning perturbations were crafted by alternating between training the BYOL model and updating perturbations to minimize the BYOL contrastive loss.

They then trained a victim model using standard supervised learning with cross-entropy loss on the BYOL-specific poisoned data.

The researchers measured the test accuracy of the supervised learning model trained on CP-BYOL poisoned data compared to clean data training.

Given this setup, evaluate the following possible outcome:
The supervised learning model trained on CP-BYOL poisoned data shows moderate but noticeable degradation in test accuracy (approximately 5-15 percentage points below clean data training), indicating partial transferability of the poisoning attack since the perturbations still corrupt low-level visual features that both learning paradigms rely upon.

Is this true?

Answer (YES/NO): NO